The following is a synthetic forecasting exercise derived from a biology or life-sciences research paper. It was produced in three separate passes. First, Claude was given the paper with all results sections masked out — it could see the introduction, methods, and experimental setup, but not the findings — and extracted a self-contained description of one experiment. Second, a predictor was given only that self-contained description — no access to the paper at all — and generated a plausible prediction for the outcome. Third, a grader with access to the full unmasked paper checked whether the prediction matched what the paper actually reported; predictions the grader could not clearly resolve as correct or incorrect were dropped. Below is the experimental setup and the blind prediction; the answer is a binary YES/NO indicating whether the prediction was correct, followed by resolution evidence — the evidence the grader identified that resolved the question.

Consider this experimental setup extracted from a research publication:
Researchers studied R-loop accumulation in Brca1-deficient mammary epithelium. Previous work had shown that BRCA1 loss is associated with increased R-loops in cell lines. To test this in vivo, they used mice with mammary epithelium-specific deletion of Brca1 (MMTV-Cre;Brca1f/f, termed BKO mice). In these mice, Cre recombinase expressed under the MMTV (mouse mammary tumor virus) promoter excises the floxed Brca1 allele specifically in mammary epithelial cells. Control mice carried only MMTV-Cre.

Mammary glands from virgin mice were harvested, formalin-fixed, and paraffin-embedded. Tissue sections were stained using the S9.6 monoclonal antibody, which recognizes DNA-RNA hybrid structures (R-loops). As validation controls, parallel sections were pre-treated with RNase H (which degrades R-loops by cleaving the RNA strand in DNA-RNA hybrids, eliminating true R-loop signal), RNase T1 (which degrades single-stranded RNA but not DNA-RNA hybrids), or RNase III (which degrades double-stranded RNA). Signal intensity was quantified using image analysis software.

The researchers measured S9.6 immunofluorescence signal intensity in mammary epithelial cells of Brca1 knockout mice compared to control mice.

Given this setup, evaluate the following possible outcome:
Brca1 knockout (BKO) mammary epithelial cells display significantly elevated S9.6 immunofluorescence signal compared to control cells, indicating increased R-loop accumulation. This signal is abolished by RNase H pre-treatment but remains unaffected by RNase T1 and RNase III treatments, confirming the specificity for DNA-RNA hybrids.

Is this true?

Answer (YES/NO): NO